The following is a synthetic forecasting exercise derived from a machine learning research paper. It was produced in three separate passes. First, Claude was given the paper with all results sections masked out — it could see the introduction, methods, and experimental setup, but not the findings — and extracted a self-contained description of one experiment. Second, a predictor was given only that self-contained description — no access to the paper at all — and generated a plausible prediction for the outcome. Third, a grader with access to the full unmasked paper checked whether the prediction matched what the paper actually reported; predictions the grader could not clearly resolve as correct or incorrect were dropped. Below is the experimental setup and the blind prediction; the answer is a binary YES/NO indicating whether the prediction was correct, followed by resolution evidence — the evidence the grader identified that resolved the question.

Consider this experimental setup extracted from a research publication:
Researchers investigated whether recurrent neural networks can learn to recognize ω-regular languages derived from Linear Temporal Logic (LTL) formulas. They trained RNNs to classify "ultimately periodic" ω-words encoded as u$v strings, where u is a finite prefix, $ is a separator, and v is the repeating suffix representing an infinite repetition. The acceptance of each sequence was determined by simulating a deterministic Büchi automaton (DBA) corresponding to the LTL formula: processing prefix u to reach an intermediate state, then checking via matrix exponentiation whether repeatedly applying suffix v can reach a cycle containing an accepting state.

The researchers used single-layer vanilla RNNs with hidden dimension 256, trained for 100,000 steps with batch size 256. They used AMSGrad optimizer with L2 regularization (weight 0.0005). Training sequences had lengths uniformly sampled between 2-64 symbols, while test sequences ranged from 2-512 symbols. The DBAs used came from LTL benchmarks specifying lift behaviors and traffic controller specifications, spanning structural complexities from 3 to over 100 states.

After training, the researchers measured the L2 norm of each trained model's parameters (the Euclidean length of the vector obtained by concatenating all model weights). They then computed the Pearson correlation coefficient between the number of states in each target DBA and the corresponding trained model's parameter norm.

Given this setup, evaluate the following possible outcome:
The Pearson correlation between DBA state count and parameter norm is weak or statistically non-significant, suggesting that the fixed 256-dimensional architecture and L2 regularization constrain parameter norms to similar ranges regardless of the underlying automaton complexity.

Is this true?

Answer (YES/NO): NO